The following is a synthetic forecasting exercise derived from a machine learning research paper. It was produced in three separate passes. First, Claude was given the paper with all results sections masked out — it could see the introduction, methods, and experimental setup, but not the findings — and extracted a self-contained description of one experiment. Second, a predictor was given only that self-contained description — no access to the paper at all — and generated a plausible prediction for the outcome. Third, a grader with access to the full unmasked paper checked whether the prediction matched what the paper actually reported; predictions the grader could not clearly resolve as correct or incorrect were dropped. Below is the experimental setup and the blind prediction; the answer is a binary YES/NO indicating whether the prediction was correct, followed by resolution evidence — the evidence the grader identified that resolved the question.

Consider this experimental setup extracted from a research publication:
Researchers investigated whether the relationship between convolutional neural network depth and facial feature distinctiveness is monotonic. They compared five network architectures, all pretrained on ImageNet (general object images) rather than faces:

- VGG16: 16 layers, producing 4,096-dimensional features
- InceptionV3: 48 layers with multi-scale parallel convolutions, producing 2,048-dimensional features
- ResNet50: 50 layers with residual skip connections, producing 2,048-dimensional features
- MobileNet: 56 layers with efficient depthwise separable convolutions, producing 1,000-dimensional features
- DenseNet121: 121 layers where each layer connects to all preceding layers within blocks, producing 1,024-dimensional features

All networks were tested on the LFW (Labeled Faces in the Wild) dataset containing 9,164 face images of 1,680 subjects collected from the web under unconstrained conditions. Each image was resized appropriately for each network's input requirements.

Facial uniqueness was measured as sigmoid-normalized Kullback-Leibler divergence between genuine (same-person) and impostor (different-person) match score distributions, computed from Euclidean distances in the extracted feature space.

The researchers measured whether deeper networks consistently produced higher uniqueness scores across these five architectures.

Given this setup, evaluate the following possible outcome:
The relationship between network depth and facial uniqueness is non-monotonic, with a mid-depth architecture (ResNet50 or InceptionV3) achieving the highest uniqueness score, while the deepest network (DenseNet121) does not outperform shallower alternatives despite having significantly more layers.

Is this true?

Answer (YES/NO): NO